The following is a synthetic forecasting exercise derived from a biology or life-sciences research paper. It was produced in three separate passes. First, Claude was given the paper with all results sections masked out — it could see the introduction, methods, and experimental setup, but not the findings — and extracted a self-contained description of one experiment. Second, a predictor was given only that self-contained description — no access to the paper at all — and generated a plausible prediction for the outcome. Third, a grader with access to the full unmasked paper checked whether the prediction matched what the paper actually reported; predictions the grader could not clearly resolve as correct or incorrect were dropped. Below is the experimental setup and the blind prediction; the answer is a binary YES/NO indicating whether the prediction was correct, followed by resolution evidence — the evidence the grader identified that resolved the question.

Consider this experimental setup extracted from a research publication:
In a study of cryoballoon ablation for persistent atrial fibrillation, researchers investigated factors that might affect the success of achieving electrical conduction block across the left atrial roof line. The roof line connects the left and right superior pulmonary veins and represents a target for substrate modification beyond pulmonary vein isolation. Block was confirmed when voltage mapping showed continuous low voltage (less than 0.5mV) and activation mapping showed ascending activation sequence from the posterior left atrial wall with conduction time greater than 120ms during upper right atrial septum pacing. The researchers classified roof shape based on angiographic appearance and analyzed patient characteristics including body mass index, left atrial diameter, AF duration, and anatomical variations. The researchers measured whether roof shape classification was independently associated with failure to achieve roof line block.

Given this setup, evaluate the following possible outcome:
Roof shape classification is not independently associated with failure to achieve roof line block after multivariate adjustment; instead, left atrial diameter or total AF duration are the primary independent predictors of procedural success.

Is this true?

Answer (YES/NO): NO